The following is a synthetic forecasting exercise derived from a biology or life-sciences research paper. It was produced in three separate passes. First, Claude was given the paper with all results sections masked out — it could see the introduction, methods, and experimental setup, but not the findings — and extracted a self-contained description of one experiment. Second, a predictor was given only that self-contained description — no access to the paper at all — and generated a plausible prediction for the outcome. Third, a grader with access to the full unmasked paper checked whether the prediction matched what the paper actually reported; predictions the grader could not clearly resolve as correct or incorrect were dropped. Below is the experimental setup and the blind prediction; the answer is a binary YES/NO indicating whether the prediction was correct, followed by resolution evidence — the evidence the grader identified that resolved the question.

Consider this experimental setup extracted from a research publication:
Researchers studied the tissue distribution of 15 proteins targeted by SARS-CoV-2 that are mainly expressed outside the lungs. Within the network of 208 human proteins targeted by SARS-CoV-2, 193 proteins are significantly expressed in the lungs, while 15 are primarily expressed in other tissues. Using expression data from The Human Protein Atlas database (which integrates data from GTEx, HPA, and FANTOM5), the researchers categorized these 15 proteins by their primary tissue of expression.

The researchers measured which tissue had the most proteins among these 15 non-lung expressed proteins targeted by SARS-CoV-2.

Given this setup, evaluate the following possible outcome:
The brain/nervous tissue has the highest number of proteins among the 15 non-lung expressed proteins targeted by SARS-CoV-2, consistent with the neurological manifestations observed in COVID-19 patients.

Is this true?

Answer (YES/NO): NO